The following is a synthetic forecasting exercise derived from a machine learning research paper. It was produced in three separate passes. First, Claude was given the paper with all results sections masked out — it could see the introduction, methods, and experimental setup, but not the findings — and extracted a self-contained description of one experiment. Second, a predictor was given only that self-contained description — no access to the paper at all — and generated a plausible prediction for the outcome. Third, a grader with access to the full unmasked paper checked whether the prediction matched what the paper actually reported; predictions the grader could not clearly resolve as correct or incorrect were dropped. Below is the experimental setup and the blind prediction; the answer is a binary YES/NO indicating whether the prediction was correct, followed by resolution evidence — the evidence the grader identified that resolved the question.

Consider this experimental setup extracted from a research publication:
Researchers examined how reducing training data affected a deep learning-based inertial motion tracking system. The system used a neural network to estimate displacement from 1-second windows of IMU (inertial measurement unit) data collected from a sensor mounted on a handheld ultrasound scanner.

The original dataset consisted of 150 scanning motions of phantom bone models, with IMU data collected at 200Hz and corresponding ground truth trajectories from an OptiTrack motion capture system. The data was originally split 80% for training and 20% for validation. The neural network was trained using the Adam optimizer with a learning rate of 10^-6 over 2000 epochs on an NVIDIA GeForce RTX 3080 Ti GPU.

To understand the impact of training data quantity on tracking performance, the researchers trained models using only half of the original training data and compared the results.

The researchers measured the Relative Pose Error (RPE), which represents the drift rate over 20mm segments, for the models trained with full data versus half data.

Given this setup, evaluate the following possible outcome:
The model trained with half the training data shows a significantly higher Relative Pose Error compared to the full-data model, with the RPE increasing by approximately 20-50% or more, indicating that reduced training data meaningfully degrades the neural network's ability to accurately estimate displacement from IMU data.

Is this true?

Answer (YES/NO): NO